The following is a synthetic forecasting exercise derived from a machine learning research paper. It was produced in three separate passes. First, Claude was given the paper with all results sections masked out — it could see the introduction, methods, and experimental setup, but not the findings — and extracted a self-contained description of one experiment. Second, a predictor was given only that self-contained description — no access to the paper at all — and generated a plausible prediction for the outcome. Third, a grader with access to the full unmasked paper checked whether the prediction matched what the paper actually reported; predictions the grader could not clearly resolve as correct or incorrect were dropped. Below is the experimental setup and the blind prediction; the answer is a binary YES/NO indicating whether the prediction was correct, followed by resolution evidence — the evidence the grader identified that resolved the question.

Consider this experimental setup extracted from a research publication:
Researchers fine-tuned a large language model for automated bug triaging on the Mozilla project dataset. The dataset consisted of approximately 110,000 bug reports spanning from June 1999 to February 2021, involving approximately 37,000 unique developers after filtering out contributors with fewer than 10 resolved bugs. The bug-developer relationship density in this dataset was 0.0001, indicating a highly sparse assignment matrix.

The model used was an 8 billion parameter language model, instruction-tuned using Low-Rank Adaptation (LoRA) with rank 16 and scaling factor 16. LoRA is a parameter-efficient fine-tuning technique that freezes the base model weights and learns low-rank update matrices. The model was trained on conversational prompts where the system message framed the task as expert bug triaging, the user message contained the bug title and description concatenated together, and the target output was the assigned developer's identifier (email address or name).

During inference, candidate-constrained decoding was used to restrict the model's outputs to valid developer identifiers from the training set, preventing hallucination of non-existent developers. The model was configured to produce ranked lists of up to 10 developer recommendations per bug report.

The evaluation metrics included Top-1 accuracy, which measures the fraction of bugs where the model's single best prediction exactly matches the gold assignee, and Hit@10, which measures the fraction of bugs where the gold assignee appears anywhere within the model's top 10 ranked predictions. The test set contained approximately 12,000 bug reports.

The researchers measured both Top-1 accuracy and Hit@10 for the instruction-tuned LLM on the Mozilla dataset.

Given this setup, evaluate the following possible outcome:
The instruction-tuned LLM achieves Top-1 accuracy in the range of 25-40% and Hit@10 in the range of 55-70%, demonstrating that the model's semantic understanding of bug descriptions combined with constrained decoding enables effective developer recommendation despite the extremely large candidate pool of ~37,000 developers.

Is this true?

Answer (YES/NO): NO